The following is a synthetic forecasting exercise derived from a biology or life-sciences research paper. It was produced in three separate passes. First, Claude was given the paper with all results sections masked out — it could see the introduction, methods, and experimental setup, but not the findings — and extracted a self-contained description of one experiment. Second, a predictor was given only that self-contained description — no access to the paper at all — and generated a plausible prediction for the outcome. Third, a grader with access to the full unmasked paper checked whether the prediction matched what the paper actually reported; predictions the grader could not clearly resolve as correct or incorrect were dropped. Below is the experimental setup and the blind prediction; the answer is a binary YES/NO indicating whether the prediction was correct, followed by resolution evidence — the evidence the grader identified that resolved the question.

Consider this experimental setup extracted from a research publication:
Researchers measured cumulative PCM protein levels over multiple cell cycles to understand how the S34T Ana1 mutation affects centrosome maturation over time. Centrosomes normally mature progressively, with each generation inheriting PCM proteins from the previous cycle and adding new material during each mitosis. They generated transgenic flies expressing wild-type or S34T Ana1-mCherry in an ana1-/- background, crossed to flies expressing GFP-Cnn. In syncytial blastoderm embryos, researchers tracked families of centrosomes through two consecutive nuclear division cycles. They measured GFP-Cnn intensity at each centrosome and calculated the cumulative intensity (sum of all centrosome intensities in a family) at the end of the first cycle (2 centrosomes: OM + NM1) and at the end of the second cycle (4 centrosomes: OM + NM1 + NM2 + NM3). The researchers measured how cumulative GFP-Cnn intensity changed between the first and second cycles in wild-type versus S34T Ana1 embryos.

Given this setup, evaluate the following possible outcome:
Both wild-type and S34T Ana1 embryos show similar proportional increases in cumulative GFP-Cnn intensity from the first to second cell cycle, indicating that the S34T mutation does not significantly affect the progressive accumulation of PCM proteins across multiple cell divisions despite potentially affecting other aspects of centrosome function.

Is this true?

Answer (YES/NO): NO